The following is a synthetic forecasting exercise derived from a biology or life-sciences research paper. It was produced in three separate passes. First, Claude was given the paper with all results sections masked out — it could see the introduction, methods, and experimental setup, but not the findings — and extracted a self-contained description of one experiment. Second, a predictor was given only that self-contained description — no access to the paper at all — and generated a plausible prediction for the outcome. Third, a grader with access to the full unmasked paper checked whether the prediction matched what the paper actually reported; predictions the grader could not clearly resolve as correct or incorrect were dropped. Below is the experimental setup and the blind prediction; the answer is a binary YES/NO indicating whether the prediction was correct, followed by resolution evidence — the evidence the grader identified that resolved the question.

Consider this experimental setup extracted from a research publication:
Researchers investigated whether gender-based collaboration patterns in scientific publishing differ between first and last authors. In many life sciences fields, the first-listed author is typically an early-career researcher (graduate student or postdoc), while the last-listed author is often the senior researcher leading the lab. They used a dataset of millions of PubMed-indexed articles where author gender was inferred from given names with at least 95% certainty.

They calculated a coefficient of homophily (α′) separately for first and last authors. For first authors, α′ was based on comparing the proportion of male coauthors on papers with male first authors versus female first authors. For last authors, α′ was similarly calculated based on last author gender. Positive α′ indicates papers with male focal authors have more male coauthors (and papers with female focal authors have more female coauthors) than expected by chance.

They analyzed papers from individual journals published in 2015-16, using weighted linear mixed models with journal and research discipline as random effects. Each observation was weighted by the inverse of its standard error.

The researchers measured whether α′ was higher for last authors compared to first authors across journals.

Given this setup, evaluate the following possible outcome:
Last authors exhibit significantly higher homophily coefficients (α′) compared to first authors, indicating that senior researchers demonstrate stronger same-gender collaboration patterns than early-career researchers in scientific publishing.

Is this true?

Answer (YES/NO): NO